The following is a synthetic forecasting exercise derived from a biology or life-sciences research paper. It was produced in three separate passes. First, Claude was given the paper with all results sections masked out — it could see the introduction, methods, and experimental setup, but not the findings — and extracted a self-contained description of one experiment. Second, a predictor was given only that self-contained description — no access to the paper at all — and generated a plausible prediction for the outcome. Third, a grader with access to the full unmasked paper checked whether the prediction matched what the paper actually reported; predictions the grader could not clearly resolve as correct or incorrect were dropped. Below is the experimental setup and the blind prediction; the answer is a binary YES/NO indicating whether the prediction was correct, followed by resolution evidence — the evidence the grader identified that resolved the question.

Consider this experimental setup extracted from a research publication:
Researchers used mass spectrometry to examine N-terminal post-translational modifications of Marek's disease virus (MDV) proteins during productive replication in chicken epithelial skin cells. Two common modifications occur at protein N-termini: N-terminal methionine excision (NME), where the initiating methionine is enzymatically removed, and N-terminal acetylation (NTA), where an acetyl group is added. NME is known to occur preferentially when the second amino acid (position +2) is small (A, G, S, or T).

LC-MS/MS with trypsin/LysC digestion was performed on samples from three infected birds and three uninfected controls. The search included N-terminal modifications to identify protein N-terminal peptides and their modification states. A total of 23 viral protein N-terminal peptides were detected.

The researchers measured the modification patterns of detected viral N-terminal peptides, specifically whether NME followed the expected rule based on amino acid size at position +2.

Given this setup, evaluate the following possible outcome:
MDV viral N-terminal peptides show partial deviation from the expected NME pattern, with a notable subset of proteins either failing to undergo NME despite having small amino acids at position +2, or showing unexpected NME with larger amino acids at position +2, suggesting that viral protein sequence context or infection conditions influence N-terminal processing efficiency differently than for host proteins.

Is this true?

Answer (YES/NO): NO